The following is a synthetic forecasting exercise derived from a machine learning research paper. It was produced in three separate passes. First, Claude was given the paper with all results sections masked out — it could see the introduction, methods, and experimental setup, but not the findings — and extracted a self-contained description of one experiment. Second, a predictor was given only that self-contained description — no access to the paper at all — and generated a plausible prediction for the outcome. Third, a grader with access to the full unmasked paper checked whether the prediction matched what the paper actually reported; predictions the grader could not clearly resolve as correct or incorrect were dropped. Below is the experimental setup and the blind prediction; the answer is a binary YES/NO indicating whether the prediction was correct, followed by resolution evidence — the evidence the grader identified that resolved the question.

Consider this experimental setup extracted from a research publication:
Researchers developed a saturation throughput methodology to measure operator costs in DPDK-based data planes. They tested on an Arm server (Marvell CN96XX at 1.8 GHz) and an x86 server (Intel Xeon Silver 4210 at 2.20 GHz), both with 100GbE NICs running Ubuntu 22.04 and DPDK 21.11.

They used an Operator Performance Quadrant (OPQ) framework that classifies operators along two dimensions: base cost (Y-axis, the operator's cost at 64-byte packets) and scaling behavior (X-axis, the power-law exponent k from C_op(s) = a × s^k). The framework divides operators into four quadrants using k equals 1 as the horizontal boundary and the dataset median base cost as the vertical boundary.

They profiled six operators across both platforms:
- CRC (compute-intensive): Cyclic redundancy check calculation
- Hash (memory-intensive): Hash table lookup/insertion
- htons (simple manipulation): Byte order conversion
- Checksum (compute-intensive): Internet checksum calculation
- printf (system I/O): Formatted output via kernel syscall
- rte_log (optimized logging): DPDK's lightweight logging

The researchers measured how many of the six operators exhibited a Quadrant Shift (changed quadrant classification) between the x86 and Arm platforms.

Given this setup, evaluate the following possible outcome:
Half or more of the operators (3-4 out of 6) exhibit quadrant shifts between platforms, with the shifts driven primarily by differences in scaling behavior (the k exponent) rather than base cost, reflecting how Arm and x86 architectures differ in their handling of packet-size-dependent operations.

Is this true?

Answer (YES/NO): NO